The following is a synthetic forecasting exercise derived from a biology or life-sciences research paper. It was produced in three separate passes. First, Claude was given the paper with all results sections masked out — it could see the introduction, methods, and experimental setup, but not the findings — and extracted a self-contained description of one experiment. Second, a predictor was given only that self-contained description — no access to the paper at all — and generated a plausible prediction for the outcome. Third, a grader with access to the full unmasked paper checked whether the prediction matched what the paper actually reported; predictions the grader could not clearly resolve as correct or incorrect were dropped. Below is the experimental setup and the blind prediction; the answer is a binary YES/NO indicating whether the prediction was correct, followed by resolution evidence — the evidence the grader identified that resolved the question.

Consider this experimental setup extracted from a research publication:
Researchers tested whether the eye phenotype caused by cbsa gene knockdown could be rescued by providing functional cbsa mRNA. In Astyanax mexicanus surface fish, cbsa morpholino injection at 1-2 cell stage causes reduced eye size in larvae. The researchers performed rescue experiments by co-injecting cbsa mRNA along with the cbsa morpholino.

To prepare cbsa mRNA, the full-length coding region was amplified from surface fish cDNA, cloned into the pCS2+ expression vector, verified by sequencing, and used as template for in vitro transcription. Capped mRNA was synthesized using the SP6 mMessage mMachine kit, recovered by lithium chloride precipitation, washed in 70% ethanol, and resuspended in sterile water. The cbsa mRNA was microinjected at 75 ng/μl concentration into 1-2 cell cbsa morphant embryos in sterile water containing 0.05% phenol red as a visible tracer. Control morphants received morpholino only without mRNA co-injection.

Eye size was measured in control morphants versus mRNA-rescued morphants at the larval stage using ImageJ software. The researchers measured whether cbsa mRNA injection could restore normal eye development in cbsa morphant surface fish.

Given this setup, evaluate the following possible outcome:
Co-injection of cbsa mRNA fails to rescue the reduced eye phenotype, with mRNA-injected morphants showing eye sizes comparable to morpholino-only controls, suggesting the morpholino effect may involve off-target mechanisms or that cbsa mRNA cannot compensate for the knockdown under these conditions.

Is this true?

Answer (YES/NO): NO